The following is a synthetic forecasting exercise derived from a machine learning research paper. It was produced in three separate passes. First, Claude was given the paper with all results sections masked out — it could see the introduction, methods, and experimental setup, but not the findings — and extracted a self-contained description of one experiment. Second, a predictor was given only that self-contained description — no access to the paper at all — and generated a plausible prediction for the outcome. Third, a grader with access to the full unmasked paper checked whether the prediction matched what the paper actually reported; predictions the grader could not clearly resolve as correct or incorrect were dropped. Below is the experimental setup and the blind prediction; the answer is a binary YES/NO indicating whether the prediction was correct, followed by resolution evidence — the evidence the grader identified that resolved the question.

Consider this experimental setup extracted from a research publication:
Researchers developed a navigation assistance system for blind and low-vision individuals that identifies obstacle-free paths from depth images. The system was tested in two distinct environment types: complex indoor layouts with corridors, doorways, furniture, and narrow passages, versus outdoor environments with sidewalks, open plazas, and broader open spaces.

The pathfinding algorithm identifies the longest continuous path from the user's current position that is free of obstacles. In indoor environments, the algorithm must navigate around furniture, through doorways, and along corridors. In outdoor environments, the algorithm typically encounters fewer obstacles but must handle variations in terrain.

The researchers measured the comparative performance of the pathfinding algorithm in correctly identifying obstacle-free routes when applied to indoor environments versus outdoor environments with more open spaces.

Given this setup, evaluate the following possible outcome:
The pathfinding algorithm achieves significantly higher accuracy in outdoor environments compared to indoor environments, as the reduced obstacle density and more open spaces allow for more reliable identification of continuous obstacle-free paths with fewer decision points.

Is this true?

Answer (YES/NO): NO